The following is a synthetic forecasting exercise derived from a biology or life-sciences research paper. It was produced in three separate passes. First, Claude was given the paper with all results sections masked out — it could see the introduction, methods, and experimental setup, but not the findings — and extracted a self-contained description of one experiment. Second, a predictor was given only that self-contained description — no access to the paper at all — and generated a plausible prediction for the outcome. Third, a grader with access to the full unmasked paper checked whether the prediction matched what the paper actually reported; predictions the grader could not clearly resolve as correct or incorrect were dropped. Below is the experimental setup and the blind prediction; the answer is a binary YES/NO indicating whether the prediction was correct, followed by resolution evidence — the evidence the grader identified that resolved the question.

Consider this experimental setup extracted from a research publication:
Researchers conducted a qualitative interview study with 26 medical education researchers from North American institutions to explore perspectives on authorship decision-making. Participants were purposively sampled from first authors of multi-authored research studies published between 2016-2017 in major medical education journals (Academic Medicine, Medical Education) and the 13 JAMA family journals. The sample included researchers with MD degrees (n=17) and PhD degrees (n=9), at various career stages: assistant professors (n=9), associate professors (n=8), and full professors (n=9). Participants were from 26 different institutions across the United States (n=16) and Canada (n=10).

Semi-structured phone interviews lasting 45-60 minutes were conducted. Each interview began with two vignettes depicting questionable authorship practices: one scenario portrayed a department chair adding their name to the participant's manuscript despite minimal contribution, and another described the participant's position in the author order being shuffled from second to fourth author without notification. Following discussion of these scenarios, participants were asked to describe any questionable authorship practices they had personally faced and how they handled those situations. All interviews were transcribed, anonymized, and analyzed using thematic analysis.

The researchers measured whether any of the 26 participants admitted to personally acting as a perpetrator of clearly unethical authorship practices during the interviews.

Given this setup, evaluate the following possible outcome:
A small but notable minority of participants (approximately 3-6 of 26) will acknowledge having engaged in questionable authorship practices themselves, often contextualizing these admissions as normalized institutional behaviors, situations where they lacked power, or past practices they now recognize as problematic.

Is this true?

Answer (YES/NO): NO